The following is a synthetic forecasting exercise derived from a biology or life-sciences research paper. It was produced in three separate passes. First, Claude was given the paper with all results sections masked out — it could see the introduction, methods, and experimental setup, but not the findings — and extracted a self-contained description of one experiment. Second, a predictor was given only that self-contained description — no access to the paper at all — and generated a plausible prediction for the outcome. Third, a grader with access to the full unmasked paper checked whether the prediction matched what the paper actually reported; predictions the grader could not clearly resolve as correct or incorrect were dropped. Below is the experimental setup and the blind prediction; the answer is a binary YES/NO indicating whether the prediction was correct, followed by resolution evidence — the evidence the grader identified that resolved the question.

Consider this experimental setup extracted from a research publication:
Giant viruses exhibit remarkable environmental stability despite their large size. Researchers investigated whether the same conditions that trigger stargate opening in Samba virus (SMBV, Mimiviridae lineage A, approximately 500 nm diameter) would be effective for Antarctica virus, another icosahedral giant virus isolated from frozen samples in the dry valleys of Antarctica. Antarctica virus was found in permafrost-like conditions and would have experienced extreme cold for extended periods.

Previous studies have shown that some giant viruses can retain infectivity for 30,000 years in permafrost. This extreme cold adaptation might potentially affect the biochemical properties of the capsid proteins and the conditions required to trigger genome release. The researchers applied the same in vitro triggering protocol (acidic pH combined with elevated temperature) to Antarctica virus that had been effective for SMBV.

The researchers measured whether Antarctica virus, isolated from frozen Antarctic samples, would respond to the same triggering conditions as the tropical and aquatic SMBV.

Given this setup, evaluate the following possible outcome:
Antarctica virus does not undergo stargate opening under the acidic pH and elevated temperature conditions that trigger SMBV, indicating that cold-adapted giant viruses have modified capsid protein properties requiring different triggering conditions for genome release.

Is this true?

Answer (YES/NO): NO